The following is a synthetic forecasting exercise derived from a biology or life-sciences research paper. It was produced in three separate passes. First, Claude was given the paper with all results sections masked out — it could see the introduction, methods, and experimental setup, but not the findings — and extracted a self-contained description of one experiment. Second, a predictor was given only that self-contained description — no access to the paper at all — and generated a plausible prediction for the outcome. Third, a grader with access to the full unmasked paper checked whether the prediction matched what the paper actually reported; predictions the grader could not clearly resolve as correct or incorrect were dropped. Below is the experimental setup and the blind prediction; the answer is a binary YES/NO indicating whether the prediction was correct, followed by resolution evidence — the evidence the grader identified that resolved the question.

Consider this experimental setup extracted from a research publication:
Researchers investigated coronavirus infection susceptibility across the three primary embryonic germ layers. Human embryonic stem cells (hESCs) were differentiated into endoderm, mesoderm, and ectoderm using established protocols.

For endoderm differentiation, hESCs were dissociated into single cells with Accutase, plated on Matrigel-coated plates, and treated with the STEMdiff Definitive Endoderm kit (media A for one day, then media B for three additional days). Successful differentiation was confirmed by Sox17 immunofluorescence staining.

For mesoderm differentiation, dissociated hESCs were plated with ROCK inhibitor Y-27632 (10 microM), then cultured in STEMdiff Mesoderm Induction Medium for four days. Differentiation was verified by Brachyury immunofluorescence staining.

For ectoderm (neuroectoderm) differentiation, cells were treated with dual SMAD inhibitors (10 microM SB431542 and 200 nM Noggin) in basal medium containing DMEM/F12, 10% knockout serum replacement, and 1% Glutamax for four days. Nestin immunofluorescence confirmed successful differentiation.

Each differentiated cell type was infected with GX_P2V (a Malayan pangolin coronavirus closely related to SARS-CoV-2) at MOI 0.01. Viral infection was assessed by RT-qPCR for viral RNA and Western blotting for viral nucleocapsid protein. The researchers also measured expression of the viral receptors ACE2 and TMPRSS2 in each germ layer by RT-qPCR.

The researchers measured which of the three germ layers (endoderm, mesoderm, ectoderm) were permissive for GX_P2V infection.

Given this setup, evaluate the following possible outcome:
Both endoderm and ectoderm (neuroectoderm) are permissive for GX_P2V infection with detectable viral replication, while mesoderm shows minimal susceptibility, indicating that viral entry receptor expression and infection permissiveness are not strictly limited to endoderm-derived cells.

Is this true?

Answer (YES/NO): YES